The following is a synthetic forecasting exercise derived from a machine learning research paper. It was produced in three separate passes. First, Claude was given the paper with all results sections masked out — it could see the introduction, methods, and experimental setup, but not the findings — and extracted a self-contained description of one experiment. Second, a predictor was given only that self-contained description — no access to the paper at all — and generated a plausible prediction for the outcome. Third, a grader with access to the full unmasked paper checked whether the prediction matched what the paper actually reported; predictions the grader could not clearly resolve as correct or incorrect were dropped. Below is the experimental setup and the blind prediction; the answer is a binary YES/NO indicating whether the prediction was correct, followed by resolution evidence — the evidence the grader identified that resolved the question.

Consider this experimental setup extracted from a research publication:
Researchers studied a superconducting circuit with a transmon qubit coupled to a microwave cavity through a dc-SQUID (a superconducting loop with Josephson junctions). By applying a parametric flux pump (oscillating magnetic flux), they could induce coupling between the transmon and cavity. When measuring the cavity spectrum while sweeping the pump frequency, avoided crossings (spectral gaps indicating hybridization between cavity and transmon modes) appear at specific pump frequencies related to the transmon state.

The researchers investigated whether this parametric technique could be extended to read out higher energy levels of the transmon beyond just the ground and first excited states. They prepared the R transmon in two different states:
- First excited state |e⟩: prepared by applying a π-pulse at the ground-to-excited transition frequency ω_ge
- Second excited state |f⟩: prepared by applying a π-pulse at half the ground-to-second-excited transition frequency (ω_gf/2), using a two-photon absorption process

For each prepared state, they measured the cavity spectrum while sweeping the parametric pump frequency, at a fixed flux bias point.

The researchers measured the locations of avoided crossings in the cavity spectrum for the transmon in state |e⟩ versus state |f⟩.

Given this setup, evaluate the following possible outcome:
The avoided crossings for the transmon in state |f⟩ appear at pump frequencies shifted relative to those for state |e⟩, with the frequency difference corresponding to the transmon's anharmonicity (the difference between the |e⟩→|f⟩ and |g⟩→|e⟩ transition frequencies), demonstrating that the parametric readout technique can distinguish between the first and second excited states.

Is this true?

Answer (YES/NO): NO